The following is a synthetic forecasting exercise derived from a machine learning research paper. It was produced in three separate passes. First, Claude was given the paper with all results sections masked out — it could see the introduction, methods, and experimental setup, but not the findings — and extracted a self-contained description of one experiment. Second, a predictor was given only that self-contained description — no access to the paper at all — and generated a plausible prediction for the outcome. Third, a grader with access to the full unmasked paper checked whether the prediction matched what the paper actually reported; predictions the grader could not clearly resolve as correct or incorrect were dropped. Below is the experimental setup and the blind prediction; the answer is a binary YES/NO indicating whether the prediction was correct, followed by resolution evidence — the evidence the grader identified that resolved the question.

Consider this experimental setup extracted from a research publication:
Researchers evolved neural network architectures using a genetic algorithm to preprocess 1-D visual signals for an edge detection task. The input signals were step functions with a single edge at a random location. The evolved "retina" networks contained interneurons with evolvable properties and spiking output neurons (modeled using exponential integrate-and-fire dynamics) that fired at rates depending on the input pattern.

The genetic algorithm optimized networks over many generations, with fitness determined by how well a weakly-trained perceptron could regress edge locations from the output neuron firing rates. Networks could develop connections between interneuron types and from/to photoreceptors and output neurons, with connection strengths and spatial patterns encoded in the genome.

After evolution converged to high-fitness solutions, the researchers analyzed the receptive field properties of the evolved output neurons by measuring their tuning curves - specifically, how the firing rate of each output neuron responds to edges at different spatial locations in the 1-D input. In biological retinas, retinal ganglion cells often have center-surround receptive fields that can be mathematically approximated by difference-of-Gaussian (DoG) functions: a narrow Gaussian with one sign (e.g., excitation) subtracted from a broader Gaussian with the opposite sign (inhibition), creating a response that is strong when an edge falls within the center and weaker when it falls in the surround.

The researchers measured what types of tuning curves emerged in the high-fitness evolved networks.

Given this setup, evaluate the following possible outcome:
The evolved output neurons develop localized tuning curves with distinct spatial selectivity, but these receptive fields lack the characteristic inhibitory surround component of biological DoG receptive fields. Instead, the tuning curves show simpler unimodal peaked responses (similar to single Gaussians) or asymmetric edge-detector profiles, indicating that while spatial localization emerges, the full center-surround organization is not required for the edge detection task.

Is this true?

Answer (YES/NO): NO